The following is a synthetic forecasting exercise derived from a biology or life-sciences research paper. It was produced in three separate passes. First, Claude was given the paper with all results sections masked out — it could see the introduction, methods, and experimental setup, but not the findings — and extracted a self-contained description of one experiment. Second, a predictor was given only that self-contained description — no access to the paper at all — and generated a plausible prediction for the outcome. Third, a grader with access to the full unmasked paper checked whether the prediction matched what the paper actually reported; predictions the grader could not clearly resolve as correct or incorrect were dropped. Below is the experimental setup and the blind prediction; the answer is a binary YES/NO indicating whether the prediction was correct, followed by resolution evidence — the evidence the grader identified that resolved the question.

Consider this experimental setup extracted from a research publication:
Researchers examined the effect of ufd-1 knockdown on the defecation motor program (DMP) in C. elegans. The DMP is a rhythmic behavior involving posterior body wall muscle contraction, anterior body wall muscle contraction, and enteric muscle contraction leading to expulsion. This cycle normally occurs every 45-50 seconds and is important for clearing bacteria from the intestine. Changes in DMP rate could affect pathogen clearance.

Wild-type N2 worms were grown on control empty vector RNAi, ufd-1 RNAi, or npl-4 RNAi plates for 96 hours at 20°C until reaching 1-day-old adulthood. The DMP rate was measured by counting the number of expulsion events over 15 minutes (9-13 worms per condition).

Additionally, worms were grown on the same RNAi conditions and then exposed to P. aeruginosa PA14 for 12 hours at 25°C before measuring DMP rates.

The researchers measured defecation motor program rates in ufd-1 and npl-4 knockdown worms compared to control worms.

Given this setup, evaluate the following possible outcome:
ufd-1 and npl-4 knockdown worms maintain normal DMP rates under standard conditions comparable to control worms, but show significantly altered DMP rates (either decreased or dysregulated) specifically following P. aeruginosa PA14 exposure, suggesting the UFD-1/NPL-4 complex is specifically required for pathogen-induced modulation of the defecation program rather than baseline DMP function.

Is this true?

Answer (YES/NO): NO